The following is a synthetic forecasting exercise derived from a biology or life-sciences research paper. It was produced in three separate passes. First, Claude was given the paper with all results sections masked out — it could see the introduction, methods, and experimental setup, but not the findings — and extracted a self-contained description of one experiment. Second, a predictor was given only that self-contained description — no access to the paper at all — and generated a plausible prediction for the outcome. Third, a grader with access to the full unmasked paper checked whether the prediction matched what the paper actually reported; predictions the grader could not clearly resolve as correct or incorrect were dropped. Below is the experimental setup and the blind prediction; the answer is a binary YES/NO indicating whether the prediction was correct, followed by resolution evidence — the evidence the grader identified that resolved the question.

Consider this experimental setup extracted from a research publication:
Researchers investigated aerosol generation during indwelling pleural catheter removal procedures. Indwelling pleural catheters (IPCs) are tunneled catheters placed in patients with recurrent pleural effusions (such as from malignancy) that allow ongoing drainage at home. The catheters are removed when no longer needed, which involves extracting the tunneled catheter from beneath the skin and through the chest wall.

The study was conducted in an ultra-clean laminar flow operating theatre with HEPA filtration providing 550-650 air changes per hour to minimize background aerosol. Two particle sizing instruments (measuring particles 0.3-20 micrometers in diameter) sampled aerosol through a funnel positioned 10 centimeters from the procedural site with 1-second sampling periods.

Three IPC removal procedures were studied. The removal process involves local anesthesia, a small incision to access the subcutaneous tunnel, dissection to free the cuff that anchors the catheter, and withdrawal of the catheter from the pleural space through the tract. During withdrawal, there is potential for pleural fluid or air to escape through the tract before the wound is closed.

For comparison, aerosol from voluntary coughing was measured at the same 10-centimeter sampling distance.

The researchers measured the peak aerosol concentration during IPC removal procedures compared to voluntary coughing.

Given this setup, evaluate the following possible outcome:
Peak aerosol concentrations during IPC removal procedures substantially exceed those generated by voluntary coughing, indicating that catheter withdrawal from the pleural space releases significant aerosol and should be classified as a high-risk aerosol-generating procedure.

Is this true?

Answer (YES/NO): NO